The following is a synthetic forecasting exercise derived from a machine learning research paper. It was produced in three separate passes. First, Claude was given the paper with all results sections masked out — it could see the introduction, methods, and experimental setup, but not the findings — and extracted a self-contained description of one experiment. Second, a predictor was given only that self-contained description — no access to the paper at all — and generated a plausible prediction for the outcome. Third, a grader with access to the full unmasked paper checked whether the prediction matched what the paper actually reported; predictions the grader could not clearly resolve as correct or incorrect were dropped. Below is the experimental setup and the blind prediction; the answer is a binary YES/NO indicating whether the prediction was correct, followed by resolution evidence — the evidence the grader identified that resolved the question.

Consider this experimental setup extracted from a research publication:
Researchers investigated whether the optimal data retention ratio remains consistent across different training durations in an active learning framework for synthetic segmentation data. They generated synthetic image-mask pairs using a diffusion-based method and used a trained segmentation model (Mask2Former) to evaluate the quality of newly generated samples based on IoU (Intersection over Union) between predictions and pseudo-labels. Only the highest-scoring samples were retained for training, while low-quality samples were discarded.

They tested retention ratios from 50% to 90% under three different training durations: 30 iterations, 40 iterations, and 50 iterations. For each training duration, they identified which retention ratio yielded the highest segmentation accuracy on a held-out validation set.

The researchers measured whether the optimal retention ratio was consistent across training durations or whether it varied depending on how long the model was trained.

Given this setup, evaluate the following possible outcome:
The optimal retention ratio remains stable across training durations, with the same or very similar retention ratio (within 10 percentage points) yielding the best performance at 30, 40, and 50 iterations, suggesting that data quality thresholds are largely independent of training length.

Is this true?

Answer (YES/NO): YES